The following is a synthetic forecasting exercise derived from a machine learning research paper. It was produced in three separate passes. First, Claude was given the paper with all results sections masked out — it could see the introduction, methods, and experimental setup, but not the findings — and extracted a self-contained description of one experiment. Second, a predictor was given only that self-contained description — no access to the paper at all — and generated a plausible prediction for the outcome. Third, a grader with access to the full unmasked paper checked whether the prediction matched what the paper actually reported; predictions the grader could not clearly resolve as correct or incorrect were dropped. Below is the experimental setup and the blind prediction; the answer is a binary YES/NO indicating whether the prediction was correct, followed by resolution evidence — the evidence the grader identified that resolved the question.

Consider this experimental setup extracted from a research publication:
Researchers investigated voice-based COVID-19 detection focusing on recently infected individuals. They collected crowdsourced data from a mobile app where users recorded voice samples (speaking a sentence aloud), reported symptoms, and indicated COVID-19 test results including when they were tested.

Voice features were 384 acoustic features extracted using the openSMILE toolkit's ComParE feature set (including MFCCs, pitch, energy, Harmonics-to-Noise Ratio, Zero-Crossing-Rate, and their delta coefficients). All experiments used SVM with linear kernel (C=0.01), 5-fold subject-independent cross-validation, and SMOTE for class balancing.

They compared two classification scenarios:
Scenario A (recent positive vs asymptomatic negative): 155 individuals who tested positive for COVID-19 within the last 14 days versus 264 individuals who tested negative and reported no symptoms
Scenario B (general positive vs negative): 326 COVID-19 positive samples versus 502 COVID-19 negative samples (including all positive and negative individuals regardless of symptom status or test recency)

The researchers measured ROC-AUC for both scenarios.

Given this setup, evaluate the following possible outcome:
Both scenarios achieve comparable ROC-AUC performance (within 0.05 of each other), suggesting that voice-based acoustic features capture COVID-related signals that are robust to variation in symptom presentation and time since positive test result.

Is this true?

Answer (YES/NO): NO